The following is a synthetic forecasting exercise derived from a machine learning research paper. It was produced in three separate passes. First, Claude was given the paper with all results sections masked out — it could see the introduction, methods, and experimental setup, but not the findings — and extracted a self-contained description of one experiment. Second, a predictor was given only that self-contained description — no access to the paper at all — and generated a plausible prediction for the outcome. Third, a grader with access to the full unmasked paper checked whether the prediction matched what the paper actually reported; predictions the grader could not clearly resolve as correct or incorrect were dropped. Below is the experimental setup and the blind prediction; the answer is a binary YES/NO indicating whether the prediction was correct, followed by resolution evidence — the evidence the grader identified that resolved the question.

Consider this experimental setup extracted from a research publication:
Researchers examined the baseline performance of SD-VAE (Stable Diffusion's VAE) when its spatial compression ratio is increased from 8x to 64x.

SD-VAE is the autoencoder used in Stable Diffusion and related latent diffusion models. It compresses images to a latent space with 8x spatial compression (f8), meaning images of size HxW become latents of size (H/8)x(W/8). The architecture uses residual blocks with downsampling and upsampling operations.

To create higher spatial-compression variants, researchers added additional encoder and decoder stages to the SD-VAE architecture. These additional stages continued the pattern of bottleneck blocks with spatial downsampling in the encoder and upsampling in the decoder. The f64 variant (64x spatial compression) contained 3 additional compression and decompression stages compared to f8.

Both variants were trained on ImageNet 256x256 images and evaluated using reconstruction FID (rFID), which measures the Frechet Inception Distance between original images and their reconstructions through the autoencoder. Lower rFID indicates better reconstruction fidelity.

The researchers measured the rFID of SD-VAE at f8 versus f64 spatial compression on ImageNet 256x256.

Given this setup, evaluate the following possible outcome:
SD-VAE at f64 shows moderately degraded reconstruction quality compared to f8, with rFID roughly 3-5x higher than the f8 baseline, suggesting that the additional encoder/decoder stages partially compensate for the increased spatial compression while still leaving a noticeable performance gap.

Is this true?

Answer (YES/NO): NO